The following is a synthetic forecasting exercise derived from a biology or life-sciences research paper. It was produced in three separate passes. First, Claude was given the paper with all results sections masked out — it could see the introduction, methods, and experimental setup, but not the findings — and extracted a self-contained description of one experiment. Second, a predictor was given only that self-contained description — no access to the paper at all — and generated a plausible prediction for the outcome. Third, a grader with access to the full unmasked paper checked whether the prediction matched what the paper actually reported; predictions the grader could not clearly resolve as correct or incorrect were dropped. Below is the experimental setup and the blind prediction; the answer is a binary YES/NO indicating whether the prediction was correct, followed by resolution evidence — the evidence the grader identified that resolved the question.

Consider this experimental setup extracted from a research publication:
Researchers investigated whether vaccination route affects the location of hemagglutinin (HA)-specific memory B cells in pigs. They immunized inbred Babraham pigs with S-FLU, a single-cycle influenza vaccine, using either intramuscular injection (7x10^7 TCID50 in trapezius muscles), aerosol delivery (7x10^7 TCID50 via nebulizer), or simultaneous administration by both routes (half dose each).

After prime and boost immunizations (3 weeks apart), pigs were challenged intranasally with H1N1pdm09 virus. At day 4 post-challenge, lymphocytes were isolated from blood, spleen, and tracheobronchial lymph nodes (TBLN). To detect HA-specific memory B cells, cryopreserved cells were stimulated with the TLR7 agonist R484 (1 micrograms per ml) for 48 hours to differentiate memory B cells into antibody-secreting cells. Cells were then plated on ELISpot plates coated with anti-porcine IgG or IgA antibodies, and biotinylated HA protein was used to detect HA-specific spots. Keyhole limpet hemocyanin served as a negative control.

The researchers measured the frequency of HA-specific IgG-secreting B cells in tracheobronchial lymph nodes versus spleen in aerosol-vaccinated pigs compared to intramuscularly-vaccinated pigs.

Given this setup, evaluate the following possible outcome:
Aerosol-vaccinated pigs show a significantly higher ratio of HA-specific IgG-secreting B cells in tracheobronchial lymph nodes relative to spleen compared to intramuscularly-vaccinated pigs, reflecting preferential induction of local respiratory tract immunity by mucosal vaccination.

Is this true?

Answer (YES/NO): YES